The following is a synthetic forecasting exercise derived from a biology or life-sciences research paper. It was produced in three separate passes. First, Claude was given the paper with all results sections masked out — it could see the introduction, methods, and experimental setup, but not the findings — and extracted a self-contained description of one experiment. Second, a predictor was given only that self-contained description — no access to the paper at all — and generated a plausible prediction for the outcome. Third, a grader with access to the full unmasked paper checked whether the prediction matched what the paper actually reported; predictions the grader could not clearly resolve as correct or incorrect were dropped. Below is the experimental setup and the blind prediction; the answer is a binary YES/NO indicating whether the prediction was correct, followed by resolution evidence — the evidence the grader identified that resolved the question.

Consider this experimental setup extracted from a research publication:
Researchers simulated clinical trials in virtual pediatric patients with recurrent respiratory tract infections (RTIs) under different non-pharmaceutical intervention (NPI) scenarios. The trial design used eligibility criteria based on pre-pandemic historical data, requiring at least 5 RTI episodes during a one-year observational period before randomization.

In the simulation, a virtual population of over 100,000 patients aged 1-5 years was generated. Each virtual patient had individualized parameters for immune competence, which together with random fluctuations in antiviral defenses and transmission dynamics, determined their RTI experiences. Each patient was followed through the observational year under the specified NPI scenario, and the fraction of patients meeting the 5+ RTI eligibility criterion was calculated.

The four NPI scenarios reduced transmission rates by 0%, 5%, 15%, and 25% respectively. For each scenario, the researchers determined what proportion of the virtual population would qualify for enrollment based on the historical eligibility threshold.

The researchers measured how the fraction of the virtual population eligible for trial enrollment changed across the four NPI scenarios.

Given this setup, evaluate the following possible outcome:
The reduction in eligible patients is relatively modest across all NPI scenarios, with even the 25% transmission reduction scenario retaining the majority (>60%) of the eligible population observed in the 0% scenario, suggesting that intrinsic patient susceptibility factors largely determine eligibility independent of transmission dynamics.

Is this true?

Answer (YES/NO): NO